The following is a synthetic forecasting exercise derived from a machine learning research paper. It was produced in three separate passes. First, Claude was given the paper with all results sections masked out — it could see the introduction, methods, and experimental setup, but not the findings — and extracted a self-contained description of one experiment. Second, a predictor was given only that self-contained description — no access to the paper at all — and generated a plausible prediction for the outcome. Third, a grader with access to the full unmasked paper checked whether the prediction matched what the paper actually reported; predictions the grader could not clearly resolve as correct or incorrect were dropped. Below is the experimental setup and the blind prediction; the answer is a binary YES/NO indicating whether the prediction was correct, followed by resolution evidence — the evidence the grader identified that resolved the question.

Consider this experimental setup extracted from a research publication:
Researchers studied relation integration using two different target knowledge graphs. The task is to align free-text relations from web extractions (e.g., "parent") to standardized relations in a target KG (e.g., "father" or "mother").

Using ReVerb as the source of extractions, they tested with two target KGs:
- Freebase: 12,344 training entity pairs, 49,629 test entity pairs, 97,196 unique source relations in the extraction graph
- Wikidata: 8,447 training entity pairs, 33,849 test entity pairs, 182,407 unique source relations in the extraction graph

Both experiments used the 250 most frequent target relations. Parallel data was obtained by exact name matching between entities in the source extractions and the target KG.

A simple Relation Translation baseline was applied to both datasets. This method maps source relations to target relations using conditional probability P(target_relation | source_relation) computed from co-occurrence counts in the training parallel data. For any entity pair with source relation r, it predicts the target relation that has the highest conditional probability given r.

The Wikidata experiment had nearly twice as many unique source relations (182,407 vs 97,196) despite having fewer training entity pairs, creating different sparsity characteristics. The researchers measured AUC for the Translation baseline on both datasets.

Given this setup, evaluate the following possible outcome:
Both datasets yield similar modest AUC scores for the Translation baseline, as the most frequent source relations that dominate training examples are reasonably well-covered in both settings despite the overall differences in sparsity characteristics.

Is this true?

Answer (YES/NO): YES